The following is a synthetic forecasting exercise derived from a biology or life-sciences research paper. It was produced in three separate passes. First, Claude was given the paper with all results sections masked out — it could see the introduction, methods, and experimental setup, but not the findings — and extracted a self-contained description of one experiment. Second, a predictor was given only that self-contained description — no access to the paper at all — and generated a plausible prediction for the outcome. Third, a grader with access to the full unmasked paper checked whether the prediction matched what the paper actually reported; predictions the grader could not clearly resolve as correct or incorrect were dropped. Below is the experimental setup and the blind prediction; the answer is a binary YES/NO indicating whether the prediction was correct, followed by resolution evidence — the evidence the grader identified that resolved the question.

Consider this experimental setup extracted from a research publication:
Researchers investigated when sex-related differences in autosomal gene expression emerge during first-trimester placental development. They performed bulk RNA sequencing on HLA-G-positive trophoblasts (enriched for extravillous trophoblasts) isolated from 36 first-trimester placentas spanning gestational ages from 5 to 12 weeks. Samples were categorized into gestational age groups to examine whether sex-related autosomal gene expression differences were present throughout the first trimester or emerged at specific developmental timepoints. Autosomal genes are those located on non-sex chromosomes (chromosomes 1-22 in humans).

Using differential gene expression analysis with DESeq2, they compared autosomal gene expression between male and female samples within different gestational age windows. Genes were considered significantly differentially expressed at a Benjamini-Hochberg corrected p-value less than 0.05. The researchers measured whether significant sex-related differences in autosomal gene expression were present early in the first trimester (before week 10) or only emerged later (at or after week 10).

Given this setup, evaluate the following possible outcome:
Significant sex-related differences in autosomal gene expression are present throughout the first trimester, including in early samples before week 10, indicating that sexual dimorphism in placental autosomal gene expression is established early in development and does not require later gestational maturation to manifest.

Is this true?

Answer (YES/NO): NO